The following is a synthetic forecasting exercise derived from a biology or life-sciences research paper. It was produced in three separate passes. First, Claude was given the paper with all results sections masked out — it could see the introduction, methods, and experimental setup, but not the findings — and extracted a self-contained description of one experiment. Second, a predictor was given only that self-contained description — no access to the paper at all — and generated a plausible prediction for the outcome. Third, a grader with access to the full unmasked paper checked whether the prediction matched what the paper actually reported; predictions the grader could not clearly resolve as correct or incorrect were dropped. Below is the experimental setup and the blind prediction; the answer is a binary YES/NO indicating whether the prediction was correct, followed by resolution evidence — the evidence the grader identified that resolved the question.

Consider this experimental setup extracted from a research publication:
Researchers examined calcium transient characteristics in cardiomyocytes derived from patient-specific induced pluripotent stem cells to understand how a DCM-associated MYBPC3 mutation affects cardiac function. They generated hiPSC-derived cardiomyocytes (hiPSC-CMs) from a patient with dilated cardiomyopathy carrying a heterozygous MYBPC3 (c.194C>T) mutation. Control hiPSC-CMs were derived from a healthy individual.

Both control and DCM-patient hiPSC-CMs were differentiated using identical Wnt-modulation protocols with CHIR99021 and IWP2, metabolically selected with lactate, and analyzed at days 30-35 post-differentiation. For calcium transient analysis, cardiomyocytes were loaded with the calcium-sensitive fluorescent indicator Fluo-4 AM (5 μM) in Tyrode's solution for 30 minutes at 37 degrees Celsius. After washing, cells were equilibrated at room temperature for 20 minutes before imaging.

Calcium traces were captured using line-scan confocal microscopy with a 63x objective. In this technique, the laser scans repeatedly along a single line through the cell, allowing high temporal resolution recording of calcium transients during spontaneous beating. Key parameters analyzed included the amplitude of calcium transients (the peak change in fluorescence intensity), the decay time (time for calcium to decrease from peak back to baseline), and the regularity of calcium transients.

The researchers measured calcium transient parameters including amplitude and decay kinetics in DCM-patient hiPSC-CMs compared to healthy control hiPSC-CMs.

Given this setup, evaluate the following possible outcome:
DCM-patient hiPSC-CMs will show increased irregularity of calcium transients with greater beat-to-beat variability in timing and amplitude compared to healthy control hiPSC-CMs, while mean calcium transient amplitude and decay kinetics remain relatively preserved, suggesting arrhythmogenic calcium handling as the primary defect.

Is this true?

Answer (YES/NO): NO